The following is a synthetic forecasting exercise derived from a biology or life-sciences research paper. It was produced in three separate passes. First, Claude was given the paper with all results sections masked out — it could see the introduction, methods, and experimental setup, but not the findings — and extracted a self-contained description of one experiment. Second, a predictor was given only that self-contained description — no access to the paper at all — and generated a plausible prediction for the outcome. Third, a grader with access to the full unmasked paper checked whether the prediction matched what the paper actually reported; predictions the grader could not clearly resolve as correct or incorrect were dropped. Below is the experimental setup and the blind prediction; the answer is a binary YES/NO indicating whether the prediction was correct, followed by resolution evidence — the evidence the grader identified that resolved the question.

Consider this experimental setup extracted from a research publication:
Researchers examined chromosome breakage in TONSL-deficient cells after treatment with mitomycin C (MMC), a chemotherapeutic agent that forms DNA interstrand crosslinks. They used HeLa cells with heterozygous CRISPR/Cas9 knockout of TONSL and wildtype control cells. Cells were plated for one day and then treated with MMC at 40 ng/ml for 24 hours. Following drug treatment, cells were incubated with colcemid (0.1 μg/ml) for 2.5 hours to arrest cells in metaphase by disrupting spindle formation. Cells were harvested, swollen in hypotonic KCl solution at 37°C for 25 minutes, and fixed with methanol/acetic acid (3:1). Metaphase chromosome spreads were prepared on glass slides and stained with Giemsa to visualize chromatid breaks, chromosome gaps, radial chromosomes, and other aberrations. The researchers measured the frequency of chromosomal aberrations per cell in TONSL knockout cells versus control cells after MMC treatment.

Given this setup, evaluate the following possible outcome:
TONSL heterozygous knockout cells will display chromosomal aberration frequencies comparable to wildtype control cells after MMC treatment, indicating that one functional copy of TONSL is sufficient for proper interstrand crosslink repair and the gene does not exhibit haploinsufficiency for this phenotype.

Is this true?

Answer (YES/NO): NO